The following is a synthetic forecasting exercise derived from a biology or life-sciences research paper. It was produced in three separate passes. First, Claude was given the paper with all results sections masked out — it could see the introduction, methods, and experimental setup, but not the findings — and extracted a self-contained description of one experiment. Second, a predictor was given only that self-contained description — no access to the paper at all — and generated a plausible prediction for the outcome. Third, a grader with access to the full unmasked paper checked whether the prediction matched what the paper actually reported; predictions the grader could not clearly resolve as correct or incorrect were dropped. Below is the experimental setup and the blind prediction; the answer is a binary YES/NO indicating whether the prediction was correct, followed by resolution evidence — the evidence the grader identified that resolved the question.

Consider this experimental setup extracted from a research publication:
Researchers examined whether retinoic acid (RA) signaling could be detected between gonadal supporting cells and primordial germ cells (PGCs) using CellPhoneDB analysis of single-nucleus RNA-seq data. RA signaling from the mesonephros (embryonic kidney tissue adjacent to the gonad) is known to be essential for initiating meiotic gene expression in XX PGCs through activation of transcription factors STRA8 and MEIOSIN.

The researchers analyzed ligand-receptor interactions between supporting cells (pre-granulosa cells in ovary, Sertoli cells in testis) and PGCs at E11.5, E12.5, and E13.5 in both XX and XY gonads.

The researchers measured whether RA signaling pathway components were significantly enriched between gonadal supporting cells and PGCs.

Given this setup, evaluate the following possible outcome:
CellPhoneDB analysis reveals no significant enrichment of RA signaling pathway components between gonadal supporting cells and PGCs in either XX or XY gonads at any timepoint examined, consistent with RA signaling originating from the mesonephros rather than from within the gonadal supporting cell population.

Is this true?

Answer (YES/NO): YES